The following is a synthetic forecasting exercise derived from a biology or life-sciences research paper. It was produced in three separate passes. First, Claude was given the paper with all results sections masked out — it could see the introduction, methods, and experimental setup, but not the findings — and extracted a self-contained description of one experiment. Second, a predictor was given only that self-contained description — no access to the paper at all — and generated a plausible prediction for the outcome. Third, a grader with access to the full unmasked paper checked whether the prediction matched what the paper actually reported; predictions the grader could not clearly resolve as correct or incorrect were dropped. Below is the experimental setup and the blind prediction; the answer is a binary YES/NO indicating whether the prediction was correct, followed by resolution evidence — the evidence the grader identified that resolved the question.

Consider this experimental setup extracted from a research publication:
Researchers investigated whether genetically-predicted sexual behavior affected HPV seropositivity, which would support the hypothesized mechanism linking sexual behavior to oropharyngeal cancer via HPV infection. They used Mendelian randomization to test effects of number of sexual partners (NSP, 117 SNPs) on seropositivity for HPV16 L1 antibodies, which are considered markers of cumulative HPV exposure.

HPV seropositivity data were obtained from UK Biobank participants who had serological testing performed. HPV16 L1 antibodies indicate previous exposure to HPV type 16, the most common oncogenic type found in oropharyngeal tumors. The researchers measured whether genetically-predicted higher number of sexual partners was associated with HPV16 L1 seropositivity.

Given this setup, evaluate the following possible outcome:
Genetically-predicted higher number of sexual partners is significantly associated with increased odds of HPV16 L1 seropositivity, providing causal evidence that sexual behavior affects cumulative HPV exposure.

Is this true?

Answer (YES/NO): NO